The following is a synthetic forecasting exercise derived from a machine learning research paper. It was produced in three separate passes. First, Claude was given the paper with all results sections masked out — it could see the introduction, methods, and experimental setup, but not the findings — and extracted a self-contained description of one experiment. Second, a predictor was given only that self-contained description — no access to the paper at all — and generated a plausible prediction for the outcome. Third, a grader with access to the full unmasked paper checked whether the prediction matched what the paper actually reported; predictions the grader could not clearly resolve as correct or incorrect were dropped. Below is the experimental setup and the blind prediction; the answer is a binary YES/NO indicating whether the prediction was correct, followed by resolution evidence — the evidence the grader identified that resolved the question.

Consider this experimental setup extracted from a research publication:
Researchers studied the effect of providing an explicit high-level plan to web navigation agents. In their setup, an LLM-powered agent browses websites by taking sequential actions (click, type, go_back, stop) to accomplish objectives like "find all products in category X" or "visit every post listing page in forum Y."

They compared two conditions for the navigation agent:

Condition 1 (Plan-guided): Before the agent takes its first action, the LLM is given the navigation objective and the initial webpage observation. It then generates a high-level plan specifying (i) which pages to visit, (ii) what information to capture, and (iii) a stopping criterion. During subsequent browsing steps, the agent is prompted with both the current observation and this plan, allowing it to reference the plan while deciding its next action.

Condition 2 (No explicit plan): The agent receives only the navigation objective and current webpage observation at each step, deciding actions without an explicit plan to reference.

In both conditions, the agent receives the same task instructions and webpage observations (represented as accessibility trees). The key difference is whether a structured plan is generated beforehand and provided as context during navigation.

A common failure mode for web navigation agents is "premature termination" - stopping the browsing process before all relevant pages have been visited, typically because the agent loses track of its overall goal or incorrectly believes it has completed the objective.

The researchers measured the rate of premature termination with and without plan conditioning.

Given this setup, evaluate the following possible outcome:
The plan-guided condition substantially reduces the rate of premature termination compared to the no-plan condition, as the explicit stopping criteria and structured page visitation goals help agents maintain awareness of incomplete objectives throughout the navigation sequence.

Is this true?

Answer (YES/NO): YES